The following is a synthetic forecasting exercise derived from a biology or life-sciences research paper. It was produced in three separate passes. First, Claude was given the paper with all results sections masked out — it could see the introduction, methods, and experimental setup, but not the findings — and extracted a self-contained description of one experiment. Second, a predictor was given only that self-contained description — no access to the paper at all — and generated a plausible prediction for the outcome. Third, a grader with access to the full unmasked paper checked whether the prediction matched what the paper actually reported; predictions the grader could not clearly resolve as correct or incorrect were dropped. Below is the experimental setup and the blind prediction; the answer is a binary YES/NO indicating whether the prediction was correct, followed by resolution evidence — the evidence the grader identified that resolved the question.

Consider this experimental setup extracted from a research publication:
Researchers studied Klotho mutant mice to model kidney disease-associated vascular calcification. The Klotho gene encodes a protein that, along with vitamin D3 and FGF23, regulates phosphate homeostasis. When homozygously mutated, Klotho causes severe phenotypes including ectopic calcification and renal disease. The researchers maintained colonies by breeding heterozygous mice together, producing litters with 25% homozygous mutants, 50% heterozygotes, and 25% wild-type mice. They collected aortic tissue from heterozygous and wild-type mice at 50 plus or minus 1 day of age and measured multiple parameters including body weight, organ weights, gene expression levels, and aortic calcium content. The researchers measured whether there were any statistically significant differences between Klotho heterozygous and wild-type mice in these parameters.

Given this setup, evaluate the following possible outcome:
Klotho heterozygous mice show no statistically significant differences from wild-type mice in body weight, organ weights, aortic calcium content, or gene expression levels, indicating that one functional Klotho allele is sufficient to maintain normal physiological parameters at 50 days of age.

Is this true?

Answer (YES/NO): YES